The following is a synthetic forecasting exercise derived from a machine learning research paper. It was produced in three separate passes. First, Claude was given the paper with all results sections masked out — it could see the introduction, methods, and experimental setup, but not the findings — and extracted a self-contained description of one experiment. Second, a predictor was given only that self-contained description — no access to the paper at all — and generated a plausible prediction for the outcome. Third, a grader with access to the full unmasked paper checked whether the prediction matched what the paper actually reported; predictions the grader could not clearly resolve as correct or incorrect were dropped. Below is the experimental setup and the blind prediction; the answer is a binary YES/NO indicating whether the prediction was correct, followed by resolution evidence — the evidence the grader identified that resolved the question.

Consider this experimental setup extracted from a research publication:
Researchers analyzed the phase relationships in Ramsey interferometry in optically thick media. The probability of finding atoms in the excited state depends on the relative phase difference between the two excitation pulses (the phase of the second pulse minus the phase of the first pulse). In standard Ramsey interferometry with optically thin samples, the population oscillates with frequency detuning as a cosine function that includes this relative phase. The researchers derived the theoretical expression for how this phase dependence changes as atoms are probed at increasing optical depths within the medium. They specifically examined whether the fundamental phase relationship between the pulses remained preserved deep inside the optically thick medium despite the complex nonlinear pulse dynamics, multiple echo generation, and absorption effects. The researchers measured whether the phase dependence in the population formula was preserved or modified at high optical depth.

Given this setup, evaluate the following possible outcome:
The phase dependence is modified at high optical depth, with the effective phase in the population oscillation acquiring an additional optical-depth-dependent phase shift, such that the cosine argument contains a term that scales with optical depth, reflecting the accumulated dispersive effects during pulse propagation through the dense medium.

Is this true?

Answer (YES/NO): NO